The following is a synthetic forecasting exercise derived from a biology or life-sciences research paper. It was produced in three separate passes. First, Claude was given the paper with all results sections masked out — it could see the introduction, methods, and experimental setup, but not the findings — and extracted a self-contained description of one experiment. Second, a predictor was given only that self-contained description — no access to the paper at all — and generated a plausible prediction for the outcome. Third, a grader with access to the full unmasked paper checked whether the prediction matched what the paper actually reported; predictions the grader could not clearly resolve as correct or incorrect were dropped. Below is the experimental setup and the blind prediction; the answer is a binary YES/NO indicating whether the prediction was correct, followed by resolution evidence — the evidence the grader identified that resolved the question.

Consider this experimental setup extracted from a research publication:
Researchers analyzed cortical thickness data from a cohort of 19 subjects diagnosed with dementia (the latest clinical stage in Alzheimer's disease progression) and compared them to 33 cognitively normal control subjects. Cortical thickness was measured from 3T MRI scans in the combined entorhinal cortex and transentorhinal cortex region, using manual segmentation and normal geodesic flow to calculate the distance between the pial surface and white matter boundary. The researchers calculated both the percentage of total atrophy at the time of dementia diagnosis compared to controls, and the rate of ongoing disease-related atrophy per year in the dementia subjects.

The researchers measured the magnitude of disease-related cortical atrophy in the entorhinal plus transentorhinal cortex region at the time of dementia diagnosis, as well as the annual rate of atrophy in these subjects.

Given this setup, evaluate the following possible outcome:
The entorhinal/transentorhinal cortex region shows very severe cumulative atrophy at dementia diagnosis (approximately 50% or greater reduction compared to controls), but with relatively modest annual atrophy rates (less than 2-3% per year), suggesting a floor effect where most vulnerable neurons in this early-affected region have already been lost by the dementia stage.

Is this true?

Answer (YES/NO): NO